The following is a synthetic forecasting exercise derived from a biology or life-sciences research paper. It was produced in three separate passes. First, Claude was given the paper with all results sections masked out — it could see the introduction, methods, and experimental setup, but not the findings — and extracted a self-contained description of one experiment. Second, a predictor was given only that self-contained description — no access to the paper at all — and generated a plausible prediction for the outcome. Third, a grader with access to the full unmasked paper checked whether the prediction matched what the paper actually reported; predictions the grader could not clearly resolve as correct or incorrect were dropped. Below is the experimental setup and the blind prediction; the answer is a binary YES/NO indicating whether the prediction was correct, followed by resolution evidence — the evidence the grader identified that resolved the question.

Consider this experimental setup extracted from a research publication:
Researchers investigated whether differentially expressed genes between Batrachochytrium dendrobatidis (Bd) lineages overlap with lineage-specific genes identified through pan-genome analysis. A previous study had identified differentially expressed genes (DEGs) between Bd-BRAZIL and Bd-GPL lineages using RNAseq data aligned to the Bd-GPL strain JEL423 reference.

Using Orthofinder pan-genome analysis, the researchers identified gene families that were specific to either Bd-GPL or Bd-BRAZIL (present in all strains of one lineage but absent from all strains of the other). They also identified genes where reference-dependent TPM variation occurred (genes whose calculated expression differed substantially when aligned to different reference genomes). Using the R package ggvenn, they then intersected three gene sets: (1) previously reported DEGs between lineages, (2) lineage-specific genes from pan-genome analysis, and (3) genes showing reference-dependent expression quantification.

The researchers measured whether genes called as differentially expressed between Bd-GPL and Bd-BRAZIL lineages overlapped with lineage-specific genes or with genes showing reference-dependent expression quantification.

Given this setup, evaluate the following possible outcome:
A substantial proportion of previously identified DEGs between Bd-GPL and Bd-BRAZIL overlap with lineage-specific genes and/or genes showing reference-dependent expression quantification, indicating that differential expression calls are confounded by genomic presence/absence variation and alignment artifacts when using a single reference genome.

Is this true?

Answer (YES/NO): NO